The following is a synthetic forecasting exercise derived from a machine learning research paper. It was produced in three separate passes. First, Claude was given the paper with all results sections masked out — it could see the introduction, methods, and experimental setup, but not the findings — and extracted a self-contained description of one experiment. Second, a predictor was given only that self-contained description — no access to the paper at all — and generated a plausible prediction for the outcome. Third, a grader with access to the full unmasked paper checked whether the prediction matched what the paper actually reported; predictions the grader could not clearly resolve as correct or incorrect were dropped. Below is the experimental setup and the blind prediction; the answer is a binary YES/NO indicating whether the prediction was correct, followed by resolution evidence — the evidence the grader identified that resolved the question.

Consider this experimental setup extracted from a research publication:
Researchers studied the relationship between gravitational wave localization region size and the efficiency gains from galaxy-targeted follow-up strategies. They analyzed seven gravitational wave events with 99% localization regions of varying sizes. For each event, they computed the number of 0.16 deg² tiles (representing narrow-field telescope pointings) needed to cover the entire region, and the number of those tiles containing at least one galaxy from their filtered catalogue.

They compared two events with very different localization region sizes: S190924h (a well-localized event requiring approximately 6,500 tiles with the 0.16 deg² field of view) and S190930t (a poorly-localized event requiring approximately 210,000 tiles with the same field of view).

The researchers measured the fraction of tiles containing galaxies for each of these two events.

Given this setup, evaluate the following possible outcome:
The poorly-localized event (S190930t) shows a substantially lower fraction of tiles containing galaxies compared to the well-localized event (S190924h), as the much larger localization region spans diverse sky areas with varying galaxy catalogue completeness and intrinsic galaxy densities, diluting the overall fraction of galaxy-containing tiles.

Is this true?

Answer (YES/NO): YES